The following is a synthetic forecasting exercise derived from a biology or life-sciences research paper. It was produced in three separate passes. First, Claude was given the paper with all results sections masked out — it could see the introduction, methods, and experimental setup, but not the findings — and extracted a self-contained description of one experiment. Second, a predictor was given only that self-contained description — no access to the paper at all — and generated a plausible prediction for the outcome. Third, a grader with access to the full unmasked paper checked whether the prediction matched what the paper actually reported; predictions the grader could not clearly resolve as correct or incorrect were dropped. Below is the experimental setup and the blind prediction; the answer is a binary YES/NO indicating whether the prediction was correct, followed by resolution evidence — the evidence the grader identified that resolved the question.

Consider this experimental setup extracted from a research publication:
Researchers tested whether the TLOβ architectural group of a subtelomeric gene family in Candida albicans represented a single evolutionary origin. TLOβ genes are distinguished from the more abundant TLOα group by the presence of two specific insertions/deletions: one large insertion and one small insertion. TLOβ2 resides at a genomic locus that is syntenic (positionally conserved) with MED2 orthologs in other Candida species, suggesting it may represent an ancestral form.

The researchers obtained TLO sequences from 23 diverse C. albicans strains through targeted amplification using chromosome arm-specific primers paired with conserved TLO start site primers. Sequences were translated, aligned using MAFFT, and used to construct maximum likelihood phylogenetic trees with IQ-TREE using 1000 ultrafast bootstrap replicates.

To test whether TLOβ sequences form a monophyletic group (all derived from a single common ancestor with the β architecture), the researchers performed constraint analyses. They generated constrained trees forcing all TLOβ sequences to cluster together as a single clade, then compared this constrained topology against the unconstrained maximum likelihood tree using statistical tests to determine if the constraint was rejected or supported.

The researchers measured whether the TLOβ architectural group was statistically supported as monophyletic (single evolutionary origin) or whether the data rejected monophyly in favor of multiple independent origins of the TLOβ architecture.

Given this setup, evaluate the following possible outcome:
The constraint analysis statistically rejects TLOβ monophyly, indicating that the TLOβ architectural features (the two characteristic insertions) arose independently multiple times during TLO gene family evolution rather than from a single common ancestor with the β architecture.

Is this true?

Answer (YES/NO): NO